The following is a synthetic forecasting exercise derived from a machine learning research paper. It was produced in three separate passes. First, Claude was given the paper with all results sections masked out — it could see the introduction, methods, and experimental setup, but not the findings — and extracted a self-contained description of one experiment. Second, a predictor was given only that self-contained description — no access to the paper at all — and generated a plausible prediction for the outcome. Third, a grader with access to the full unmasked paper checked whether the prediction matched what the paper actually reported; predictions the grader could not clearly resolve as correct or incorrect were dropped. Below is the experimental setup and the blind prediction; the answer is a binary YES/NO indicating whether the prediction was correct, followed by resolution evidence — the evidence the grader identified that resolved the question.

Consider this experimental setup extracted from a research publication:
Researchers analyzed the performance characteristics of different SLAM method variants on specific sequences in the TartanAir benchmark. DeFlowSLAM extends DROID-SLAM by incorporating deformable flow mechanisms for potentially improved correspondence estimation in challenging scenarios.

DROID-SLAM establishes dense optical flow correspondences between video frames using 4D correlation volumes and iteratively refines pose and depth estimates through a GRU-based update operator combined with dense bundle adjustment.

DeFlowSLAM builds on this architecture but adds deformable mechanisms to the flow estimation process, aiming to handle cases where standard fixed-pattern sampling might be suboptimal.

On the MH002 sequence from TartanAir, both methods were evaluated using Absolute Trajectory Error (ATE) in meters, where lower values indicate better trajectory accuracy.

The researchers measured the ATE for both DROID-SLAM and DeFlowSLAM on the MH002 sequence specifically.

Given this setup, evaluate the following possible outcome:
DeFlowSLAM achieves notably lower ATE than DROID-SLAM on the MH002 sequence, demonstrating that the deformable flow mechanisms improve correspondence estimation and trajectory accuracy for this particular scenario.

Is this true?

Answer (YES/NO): YES